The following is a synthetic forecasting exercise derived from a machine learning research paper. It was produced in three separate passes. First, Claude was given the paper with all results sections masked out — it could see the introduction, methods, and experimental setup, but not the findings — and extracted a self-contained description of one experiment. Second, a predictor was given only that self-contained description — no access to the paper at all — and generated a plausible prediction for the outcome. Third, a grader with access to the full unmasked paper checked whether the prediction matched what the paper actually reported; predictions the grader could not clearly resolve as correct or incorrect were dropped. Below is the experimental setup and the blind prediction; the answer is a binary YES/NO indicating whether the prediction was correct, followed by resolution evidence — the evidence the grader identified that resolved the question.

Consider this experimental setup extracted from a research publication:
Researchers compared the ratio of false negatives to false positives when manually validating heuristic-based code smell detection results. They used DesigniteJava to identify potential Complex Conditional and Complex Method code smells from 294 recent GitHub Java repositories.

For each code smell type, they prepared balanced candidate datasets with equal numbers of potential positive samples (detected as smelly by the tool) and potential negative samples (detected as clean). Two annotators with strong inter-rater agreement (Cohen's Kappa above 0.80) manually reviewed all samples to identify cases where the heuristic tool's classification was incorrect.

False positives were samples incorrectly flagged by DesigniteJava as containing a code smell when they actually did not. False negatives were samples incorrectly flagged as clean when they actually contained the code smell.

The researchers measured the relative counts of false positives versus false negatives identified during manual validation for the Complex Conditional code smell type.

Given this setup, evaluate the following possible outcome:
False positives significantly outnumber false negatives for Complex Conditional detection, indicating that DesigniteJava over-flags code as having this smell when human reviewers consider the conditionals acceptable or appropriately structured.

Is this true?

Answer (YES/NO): YES